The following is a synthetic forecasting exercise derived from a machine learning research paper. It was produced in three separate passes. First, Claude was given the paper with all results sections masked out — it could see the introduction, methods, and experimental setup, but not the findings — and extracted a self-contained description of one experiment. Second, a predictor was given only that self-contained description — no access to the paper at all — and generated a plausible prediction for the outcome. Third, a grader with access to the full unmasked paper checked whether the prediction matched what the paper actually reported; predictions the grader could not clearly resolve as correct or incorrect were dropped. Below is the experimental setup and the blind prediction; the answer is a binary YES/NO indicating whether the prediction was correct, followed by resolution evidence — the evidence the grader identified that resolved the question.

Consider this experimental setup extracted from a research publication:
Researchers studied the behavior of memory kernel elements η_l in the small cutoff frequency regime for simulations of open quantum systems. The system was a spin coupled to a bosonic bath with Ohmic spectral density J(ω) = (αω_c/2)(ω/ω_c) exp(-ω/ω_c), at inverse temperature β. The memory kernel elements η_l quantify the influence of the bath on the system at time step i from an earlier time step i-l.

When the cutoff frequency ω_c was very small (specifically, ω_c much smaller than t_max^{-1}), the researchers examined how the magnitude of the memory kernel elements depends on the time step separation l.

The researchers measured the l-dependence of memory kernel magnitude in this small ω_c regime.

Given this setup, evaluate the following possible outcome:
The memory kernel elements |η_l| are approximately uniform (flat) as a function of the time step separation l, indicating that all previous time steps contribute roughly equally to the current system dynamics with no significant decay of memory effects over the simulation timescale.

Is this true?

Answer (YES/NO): YES